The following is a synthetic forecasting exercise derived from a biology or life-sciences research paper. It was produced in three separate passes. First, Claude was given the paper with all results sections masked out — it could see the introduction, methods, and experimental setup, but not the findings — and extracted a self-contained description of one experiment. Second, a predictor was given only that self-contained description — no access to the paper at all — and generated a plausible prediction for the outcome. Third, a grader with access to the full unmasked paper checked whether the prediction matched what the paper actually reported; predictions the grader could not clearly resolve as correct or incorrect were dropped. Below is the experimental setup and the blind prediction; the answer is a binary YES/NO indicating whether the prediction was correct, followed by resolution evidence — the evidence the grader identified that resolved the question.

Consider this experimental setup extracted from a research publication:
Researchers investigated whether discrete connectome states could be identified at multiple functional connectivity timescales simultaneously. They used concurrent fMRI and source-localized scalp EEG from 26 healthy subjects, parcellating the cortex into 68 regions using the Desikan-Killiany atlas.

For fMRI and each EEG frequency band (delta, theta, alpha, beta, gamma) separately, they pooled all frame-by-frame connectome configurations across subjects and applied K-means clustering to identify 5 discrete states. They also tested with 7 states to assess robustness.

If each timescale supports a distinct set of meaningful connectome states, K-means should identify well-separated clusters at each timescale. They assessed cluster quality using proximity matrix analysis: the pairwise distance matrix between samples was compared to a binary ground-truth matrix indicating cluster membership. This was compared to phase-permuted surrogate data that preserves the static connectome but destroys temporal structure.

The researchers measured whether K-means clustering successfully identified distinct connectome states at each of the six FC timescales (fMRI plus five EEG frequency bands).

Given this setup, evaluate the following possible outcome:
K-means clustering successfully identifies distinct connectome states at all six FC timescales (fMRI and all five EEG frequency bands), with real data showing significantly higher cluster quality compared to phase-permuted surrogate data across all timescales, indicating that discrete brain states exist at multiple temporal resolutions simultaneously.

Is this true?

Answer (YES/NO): YES